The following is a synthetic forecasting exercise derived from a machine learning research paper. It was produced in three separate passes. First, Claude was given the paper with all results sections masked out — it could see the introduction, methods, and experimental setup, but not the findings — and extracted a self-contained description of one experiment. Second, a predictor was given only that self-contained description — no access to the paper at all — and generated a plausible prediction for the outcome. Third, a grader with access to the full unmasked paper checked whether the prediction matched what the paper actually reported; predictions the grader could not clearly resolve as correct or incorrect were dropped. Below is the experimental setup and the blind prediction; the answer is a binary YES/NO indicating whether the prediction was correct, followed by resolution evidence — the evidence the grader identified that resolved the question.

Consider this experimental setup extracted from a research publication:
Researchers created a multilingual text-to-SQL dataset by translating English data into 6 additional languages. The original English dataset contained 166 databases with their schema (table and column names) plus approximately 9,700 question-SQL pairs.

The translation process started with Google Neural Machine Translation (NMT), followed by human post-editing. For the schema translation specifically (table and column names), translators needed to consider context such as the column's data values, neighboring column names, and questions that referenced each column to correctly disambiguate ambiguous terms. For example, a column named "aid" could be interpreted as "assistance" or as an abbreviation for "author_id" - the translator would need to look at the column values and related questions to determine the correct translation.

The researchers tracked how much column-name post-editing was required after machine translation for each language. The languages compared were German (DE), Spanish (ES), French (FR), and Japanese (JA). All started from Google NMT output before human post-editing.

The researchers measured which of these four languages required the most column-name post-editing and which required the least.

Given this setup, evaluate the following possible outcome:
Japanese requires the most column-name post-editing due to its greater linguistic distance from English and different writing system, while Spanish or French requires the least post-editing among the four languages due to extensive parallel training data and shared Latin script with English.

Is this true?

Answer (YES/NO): NO